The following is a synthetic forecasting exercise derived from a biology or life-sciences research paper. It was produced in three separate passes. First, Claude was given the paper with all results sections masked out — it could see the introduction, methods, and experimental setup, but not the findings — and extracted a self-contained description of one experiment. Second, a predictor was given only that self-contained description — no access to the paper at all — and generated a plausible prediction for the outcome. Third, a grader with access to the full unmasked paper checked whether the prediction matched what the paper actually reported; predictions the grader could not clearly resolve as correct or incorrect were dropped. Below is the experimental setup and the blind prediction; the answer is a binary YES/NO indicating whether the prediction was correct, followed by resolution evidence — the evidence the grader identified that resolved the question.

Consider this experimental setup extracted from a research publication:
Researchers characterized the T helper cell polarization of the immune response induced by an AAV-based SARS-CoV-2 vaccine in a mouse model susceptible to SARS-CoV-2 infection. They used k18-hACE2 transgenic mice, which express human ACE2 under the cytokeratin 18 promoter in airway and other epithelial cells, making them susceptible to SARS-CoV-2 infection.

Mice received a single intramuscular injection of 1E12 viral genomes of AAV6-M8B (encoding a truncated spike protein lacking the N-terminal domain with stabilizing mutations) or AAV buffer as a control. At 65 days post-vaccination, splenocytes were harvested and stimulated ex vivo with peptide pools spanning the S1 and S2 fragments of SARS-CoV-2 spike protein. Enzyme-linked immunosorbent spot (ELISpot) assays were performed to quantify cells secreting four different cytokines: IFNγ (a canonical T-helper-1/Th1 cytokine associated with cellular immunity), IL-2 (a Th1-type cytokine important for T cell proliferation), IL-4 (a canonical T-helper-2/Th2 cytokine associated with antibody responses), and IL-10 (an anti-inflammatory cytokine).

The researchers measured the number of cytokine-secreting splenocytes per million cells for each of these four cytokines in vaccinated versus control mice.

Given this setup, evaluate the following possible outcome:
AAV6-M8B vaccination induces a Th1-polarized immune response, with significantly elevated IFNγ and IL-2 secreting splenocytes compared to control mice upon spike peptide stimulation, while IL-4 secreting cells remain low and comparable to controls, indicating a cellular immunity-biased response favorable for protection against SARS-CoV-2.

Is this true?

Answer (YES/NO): YES